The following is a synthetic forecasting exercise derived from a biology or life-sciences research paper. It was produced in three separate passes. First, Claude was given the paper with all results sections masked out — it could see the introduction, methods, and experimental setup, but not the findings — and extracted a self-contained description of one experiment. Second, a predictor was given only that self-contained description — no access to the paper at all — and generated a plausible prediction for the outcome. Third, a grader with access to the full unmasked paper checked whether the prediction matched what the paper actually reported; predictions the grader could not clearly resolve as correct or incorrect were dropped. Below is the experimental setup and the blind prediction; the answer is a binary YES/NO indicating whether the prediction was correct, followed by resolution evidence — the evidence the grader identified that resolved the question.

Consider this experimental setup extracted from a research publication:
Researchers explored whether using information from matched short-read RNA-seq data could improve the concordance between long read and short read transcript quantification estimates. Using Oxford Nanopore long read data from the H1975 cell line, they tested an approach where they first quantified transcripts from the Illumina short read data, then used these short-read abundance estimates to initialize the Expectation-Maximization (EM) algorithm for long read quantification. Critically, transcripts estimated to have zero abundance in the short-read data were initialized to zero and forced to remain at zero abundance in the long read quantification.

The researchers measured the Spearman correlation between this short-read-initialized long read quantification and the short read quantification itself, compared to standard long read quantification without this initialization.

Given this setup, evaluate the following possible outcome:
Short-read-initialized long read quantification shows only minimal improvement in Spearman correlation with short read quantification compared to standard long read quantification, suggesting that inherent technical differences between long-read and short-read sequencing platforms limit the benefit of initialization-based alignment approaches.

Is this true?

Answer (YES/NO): NO